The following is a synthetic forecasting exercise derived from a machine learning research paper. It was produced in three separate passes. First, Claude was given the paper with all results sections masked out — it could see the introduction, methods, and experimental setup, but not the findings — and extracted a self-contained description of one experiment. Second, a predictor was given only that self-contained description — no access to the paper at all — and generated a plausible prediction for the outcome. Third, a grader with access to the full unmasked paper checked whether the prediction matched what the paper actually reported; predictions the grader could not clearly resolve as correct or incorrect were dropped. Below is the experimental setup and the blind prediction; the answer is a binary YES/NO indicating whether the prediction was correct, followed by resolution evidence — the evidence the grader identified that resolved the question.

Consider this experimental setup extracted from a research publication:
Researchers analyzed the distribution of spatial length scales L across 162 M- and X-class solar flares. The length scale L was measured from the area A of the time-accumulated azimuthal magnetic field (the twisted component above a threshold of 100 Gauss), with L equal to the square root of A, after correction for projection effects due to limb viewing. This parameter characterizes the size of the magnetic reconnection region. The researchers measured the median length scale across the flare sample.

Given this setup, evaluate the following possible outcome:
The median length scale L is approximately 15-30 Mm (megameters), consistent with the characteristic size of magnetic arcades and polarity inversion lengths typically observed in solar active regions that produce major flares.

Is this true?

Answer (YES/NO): NO